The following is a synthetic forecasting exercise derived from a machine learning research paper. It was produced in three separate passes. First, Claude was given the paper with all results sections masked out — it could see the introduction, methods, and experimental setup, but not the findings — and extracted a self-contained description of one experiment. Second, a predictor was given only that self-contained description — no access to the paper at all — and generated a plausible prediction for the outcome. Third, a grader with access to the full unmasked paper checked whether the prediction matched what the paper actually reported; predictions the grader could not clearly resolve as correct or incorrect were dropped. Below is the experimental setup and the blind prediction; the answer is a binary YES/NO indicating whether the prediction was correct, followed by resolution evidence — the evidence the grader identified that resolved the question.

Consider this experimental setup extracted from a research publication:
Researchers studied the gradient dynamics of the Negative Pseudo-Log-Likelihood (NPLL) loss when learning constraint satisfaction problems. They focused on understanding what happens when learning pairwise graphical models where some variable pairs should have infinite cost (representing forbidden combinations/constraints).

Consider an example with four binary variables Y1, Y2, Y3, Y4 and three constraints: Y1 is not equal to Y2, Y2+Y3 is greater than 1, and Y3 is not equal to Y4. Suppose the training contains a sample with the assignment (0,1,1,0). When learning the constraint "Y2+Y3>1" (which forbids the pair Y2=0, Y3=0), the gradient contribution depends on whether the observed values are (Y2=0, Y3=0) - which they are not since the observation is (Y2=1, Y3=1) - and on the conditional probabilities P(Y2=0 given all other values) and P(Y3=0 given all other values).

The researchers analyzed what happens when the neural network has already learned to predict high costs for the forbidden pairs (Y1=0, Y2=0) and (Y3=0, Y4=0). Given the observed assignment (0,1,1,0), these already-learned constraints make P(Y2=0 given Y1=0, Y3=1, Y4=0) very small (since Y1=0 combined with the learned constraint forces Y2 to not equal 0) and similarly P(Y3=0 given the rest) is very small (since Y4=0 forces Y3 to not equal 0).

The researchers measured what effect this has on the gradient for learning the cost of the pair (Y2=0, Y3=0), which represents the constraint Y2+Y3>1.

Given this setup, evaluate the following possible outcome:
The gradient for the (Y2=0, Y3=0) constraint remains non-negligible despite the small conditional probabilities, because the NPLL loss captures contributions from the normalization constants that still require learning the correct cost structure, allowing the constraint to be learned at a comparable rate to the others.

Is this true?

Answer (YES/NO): NO